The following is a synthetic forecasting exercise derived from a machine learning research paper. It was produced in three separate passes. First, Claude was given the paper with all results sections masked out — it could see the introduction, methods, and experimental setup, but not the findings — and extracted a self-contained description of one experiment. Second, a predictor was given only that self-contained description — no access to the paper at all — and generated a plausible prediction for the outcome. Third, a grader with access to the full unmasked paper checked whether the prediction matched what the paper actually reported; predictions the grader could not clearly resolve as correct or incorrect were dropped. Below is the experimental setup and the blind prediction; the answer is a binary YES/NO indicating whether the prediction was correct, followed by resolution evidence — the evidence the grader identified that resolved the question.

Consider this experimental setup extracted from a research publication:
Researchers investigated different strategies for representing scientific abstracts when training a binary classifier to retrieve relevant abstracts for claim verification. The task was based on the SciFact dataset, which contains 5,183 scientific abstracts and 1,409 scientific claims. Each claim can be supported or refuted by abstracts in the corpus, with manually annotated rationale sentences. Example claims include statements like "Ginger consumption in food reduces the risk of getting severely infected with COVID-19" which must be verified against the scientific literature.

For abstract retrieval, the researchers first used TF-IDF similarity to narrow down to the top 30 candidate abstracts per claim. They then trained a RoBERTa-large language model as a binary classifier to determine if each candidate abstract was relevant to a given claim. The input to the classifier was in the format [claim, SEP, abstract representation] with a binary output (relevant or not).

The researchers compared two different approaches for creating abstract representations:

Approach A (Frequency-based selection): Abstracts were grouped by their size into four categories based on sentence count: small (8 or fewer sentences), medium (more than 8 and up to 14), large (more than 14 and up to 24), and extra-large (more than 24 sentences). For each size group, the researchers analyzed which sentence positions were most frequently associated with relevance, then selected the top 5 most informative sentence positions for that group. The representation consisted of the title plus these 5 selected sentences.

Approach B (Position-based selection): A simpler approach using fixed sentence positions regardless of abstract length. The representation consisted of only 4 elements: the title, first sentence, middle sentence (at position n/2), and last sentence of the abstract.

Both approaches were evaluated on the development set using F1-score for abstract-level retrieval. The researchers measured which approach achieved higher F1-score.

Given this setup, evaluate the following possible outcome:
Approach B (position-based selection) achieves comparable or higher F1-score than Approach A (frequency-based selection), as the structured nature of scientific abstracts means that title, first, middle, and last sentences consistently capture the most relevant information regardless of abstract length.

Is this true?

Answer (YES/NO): YES